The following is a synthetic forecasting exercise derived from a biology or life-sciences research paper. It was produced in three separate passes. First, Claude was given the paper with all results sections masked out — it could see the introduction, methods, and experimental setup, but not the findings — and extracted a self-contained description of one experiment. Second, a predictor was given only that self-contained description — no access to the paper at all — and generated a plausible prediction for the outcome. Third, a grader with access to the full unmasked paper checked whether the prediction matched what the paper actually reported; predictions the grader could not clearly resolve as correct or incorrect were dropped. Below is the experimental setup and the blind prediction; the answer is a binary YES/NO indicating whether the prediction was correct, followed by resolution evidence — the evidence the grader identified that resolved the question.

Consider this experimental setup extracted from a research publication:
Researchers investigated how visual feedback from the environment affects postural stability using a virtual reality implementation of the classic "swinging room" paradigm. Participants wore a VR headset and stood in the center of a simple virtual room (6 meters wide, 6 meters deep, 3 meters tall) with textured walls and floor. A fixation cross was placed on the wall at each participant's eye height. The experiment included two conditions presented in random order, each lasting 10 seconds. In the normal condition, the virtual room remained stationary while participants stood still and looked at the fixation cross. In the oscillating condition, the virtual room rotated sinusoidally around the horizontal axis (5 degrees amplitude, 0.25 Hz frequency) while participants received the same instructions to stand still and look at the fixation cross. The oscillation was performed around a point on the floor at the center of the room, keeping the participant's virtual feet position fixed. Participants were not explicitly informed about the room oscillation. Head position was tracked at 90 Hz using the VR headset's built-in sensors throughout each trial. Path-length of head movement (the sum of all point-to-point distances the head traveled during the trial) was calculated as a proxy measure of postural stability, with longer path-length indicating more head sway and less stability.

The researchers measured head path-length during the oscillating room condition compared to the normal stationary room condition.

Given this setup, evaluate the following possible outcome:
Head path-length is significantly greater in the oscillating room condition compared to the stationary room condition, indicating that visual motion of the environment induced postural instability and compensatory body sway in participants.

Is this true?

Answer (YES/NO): YES